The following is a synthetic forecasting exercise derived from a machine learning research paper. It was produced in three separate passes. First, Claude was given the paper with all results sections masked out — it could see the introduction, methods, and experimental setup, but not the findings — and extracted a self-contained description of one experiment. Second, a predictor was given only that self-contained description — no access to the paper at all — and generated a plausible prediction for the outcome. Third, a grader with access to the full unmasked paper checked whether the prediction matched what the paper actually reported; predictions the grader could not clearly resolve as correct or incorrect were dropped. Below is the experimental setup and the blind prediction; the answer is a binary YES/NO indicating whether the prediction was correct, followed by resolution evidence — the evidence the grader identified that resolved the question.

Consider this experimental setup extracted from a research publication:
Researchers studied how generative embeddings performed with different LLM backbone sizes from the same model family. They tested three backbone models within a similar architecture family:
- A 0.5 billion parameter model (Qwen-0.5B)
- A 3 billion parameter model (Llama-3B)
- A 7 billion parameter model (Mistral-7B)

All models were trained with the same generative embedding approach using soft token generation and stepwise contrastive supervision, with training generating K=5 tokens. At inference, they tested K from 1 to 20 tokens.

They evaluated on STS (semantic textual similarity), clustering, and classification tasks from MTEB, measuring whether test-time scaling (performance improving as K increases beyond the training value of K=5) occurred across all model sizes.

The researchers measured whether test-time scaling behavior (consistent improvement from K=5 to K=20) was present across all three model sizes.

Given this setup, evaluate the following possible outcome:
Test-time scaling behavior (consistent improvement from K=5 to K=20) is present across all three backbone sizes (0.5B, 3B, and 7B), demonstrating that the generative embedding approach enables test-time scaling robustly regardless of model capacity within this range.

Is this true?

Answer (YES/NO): YES